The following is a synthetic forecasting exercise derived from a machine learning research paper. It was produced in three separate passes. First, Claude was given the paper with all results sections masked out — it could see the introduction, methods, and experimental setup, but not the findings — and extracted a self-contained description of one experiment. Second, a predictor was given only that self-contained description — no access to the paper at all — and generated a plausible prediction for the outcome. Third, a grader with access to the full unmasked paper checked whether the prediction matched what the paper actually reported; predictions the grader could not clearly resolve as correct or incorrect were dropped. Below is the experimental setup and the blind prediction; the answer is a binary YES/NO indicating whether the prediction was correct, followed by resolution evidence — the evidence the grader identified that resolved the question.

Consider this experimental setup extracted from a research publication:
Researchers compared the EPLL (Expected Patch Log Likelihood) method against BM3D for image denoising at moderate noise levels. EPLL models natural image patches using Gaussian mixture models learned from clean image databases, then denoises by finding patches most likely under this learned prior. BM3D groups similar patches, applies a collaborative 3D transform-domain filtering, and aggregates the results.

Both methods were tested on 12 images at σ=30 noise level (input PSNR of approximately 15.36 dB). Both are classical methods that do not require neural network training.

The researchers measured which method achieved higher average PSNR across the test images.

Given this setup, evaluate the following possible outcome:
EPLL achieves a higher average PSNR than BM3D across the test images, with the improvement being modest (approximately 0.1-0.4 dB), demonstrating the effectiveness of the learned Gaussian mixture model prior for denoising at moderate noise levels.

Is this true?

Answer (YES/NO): NO